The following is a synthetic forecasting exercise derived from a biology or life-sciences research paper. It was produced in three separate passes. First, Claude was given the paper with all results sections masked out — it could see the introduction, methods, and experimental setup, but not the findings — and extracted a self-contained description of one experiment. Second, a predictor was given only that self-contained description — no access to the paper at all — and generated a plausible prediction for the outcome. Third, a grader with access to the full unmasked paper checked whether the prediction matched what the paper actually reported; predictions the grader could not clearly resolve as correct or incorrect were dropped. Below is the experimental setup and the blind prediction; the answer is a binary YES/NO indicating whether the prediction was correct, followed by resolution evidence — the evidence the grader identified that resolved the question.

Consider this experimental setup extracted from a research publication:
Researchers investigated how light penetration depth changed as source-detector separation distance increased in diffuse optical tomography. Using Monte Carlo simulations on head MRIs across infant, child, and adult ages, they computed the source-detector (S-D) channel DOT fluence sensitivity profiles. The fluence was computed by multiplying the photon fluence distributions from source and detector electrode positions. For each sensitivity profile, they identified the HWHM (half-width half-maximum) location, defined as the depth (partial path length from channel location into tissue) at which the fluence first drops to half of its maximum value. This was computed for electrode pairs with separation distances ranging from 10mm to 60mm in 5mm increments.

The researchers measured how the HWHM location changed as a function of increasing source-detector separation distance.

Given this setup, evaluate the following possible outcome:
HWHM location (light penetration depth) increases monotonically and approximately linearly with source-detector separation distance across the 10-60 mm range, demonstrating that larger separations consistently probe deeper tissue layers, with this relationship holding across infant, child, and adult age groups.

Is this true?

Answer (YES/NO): YES